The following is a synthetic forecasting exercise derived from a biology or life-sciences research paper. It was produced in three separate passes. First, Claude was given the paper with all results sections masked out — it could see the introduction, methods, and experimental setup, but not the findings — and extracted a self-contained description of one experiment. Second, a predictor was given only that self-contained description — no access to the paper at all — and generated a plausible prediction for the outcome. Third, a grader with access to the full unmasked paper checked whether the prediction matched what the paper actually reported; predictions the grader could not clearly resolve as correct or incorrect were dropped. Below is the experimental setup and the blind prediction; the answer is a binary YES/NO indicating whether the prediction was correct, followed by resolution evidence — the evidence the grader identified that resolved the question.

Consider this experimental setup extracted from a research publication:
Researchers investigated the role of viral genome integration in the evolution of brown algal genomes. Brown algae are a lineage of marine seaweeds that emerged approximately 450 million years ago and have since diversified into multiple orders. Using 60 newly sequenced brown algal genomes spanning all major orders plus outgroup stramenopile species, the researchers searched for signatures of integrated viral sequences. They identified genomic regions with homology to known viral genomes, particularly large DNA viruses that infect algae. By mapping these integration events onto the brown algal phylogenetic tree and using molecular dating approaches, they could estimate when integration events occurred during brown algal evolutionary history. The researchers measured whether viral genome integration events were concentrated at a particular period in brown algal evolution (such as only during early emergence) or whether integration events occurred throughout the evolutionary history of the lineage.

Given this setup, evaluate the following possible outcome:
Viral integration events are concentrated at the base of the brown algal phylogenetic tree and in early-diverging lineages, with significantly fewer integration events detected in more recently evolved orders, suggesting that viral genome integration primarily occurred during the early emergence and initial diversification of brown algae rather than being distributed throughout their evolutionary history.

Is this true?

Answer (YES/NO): NO